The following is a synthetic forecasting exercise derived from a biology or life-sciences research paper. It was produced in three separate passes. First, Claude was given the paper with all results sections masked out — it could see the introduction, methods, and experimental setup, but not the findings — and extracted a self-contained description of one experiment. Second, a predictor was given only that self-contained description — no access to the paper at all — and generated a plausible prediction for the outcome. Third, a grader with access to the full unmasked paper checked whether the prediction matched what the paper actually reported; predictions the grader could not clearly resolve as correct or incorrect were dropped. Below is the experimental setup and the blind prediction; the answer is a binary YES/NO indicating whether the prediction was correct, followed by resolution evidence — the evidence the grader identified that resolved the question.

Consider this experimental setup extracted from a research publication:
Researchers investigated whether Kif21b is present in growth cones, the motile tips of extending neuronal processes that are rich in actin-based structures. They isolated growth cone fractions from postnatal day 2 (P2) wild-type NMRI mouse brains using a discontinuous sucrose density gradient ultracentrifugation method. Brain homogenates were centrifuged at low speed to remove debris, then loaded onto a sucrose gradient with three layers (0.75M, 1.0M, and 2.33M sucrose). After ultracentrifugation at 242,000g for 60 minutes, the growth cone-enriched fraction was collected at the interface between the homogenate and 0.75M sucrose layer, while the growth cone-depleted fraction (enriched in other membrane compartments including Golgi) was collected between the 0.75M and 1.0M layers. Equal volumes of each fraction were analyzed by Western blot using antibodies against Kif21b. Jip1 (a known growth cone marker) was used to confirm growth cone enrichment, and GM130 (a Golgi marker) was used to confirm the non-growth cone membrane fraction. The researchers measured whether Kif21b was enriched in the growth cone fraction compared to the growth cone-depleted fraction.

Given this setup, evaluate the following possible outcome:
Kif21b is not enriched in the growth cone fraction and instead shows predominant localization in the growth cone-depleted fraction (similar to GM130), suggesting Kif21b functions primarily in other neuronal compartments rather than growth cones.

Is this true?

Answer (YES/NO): NO